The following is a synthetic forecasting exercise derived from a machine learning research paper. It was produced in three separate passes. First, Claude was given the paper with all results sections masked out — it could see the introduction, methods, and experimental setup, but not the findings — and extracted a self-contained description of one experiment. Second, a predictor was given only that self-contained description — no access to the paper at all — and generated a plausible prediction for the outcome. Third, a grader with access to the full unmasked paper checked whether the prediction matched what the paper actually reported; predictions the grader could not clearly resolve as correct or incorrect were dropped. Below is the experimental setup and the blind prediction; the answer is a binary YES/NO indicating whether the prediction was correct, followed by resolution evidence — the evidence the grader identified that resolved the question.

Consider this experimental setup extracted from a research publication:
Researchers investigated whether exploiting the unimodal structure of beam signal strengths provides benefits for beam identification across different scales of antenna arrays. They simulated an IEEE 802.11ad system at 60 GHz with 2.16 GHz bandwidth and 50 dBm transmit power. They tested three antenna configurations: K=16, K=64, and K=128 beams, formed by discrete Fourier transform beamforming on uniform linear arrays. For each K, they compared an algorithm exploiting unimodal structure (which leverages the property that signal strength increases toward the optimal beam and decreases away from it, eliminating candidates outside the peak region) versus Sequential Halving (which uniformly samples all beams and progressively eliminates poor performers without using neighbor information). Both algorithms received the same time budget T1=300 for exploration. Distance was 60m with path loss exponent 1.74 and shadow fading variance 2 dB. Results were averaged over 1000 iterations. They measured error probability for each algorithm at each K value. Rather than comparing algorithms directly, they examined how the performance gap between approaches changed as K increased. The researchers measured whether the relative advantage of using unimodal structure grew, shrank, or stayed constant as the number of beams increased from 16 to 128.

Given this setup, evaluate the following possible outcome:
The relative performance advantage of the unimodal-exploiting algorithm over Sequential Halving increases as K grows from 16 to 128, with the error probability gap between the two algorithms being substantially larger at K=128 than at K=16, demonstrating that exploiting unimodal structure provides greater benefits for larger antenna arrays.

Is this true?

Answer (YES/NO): YES